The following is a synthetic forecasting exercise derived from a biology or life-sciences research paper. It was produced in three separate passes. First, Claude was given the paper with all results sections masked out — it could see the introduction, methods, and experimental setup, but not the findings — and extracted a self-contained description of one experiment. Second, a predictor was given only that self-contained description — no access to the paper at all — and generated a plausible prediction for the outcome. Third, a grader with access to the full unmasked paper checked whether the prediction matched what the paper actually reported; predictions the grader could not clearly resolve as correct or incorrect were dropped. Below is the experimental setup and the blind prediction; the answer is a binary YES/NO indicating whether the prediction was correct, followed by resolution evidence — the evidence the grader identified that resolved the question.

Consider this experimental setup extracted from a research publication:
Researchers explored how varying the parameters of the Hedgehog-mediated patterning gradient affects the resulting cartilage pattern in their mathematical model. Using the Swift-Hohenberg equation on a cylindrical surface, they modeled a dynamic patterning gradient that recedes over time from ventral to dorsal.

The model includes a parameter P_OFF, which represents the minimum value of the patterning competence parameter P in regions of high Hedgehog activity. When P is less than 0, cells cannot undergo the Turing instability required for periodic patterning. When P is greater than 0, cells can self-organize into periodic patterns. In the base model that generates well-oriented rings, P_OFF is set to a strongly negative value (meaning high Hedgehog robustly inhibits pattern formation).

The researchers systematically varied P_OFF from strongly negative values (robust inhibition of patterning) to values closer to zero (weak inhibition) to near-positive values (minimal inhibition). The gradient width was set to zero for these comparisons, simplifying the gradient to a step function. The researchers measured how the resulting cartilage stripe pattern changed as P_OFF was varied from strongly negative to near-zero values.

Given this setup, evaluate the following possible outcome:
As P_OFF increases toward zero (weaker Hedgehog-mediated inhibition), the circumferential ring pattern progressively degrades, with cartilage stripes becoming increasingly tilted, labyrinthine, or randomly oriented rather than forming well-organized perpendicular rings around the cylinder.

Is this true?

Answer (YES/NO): YES